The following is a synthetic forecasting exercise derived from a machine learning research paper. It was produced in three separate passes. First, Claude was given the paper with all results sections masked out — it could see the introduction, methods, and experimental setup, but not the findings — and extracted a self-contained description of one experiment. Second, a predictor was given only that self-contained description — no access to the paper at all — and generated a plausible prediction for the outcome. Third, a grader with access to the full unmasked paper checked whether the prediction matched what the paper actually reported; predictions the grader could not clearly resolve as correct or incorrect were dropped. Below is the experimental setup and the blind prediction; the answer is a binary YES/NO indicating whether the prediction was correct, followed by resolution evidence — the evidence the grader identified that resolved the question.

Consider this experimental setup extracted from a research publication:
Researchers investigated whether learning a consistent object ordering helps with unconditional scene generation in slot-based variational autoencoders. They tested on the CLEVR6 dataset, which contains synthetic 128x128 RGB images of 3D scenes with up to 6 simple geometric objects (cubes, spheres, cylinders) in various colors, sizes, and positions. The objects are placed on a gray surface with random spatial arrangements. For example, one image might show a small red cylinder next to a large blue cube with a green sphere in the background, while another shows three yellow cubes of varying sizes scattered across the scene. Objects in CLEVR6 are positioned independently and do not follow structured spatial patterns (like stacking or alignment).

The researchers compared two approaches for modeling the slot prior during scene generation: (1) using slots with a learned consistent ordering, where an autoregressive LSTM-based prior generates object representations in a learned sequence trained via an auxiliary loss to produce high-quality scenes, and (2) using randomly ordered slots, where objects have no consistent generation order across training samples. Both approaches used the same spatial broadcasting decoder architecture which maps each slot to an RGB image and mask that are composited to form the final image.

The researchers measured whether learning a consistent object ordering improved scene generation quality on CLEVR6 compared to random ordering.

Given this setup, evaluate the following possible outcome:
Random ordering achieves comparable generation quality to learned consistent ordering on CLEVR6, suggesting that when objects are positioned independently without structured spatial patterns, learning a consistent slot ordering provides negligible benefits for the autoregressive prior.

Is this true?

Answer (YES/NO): NO